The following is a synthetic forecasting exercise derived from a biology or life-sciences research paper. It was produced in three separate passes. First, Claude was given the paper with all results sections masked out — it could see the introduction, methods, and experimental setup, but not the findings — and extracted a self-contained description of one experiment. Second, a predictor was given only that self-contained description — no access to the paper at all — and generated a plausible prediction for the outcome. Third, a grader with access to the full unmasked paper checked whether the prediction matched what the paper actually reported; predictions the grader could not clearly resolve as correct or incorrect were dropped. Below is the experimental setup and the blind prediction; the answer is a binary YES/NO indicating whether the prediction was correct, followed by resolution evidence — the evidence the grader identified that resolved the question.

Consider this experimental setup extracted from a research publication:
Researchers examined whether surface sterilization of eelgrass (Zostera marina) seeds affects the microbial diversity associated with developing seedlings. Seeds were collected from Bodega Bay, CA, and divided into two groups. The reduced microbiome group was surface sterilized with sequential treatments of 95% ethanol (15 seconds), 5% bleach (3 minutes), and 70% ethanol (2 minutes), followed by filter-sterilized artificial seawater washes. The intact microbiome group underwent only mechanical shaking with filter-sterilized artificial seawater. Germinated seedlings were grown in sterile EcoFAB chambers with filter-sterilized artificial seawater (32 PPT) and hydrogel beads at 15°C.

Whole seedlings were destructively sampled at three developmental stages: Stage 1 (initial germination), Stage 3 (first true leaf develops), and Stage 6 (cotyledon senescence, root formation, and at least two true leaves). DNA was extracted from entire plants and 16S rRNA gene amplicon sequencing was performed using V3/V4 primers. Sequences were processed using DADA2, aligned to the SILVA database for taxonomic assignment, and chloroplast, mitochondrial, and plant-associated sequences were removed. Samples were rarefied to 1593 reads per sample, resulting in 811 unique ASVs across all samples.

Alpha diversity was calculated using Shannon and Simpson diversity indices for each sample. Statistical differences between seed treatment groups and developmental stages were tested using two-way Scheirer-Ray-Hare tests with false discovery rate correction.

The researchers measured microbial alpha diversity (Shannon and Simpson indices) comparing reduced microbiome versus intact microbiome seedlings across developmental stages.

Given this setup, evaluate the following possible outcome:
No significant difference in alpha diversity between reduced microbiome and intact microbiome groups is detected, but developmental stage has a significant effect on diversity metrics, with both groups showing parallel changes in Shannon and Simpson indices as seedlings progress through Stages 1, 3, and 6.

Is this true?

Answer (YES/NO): NO